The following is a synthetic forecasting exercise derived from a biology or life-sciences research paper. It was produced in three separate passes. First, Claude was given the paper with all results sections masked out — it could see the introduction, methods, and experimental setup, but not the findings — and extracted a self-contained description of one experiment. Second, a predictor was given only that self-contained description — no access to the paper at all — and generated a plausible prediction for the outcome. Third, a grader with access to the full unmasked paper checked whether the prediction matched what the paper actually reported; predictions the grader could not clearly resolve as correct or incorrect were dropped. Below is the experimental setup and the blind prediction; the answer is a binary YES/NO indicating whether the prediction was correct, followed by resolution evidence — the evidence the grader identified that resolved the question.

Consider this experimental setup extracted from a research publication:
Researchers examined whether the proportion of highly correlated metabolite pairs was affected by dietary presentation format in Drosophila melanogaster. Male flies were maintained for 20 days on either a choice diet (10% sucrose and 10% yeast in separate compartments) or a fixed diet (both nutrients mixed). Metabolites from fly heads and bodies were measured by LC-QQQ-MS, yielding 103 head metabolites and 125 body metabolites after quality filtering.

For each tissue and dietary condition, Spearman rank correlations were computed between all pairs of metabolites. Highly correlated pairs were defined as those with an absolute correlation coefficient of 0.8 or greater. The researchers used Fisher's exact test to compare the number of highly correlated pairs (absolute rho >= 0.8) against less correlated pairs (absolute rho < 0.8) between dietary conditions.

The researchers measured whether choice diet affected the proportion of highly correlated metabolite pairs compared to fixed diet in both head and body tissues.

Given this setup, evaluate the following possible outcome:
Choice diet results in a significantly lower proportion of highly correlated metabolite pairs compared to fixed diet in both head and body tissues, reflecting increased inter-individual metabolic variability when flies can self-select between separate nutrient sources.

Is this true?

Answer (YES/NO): YES